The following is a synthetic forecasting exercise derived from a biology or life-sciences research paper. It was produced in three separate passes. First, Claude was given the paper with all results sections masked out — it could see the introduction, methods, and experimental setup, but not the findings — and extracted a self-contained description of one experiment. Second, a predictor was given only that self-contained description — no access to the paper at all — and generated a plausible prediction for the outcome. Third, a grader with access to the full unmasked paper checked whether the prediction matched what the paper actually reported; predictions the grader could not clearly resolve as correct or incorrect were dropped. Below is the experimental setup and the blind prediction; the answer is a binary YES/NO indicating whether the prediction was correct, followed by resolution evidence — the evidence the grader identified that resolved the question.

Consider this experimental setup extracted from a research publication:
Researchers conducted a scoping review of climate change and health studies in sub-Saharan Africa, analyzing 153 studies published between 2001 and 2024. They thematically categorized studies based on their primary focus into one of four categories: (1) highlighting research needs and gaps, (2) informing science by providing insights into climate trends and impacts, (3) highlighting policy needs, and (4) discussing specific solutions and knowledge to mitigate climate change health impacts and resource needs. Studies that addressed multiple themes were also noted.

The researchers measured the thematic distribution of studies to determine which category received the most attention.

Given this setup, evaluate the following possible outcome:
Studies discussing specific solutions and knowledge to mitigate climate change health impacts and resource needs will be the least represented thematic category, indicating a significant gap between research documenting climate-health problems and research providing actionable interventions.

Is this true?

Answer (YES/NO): NO